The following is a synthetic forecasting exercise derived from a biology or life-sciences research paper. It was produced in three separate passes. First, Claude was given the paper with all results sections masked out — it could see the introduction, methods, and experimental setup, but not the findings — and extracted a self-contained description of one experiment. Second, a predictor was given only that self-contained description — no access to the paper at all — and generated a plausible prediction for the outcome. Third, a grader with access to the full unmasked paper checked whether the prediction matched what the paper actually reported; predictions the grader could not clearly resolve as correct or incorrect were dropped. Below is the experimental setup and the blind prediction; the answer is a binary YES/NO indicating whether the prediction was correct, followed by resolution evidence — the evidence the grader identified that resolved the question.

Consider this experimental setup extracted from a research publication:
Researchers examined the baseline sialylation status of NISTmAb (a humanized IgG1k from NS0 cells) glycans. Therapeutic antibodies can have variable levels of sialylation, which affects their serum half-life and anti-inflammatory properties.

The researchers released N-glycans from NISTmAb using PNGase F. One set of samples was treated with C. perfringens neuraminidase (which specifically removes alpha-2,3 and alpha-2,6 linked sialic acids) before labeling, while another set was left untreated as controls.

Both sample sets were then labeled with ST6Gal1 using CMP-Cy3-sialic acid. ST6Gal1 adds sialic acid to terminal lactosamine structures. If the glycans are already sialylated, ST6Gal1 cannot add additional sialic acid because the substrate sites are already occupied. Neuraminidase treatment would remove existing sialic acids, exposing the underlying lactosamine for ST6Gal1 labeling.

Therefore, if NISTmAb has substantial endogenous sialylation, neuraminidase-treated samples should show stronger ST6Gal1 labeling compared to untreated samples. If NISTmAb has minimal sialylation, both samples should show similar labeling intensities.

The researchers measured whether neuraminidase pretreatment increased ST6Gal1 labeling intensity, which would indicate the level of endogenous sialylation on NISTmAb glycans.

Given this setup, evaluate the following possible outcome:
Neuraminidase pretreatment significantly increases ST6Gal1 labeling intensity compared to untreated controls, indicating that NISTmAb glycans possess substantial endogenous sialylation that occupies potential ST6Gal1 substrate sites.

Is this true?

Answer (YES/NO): NO